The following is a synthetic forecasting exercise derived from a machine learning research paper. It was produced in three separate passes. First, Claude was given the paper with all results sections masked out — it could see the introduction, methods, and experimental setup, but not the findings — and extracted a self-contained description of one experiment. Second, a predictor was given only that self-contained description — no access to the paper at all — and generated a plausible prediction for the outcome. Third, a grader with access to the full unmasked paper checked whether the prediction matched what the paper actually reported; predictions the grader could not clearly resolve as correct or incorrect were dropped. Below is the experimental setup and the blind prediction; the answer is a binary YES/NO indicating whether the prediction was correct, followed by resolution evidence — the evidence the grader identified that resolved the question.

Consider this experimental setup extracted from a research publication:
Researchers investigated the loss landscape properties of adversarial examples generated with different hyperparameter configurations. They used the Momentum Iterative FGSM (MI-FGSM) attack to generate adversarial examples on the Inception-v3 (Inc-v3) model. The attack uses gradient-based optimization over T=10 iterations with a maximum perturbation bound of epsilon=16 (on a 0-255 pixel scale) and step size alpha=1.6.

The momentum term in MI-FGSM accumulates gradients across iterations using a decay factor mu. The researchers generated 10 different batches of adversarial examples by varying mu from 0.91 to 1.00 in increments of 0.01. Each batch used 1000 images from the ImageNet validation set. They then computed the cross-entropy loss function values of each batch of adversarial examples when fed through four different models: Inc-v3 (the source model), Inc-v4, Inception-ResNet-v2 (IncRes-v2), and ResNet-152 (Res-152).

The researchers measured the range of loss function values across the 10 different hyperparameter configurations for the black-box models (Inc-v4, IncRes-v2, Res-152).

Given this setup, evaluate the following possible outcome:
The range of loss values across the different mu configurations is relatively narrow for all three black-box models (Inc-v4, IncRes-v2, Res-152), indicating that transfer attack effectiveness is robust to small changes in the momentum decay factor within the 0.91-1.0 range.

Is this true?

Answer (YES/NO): YES